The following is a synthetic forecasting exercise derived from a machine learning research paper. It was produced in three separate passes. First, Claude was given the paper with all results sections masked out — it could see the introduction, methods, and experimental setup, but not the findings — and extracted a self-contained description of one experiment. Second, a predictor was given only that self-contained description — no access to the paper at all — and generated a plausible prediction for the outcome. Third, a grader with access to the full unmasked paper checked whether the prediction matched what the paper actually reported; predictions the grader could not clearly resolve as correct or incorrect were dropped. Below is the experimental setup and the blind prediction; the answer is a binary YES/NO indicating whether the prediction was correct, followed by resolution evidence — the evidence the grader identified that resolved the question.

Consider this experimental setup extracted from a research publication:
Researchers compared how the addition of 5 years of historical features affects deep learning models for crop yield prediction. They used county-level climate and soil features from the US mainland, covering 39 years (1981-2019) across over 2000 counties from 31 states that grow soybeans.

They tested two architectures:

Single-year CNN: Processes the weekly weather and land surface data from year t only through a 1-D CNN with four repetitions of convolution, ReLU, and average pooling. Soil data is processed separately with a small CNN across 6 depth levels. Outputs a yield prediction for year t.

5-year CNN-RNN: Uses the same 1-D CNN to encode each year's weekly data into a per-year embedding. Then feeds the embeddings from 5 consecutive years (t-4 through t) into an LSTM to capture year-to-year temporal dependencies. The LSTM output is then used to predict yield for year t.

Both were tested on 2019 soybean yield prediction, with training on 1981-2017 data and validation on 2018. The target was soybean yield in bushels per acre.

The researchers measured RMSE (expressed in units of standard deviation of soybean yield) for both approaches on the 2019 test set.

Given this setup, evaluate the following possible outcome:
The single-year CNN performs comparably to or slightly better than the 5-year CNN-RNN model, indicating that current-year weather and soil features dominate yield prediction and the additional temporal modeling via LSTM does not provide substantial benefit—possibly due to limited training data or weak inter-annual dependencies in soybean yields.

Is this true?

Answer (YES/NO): NO